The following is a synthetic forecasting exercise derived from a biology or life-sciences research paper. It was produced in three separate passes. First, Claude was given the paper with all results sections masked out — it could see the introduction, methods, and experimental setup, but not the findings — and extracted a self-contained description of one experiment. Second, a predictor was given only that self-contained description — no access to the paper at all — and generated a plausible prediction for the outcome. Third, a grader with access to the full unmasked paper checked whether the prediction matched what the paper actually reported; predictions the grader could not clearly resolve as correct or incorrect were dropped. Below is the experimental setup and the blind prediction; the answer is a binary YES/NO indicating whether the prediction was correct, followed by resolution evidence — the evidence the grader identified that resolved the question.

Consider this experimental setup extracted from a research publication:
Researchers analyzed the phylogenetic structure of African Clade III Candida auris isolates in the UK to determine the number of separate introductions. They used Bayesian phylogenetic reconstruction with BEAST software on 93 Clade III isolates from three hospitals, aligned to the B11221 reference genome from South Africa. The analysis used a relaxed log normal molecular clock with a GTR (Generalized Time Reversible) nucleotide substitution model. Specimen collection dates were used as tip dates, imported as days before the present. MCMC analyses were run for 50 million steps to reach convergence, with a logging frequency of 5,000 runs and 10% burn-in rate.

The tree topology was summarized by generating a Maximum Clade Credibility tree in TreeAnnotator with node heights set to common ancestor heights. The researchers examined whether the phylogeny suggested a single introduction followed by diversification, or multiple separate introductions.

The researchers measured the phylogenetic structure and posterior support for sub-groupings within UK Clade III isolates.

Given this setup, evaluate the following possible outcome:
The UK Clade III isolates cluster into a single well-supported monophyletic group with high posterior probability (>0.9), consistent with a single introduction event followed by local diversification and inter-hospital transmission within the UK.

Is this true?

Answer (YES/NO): NO